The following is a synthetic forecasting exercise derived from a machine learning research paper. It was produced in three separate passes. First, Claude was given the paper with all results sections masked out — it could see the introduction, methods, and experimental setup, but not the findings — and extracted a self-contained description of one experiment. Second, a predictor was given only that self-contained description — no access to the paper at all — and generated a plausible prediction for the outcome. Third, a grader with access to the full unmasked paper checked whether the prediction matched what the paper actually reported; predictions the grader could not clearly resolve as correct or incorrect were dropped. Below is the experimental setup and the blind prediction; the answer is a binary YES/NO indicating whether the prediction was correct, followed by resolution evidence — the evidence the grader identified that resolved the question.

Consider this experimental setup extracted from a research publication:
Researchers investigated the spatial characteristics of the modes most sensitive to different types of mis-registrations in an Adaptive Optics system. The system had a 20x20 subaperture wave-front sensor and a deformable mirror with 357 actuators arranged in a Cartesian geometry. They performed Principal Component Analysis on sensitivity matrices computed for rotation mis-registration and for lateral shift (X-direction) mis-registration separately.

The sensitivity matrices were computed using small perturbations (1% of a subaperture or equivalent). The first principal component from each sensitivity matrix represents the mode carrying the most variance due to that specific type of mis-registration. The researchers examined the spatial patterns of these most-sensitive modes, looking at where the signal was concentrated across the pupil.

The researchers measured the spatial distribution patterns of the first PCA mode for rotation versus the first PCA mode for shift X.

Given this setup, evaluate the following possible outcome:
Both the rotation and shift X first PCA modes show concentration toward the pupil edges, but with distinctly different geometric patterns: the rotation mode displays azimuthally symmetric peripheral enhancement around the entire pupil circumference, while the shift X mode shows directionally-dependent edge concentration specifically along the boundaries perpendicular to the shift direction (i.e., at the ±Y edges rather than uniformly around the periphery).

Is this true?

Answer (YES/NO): NO